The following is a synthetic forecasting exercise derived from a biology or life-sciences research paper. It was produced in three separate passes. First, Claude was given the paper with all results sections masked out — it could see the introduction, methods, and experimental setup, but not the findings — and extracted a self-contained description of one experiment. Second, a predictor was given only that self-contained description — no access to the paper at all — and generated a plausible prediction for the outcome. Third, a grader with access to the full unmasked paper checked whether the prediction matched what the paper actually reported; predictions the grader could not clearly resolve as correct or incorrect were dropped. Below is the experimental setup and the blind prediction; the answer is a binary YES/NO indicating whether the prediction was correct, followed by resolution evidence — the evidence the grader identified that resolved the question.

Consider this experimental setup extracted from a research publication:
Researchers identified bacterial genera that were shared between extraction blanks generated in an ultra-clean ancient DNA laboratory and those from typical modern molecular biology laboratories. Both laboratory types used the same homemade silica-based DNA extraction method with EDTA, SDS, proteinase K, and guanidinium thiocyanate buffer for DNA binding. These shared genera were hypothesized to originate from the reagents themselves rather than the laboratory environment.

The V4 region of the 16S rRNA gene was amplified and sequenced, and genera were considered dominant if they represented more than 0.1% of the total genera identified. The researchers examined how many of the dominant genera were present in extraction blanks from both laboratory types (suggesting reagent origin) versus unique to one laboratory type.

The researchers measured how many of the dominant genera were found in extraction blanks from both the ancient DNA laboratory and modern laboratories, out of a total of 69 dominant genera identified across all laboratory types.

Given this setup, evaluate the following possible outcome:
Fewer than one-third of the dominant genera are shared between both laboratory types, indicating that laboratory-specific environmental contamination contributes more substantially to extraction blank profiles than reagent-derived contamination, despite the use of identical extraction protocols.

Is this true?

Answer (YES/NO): YES